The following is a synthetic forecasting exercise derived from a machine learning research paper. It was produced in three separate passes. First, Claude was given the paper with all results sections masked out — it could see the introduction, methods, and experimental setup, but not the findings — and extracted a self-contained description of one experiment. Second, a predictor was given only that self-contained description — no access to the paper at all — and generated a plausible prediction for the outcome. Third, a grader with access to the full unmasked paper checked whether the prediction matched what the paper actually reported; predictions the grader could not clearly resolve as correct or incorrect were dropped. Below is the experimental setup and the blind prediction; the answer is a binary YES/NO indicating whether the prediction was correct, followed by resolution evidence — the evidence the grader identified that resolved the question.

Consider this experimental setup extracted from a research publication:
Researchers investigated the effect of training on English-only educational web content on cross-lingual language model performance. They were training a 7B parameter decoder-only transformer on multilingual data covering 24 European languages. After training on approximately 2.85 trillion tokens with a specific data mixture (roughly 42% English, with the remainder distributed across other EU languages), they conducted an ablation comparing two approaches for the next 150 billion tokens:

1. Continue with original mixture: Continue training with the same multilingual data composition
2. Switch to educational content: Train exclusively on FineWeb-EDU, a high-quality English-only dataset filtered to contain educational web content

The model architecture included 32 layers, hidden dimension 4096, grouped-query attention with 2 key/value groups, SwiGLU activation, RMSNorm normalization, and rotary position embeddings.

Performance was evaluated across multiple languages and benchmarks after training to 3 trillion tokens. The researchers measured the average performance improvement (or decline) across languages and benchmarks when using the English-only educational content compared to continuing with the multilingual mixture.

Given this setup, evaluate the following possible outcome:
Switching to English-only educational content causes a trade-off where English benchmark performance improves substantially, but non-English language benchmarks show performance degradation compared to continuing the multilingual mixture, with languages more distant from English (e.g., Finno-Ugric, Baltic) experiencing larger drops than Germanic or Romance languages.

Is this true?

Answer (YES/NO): NO